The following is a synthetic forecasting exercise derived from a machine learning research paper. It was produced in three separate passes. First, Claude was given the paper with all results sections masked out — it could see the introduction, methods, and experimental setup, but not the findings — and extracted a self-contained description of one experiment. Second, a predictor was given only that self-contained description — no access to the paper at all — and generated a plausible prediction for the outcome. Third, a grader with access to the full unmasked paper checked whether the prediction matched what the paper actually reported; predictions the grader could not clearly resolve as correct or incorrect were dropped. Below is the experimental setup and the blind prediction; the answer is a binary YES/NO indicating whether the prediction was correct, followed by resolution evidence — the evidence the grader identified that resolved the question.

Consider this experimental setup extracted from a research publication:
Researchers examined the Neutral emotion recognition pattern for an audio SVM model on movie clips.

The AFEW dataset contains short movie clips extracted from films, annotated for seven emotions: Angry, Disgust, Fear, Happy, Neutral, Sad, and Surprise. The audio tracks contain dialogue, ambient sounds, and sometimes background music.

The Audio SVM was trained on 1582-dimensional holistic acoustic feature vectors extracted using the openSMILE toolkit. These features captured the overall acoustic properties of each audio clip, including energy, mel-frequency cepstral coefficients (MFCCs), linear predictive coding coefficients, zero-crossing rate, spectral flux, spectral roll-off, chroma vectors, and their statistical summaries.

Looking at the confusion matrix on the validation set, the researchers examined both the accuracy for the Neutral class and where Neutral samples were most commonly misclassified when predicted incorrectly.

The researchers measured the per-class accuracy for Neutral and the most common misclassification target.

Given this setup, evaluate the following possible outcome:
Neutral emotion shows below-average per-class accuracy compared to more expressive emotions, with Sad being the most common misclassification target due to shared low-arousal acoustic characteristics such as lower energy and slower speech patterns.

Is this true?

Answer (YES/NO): NO